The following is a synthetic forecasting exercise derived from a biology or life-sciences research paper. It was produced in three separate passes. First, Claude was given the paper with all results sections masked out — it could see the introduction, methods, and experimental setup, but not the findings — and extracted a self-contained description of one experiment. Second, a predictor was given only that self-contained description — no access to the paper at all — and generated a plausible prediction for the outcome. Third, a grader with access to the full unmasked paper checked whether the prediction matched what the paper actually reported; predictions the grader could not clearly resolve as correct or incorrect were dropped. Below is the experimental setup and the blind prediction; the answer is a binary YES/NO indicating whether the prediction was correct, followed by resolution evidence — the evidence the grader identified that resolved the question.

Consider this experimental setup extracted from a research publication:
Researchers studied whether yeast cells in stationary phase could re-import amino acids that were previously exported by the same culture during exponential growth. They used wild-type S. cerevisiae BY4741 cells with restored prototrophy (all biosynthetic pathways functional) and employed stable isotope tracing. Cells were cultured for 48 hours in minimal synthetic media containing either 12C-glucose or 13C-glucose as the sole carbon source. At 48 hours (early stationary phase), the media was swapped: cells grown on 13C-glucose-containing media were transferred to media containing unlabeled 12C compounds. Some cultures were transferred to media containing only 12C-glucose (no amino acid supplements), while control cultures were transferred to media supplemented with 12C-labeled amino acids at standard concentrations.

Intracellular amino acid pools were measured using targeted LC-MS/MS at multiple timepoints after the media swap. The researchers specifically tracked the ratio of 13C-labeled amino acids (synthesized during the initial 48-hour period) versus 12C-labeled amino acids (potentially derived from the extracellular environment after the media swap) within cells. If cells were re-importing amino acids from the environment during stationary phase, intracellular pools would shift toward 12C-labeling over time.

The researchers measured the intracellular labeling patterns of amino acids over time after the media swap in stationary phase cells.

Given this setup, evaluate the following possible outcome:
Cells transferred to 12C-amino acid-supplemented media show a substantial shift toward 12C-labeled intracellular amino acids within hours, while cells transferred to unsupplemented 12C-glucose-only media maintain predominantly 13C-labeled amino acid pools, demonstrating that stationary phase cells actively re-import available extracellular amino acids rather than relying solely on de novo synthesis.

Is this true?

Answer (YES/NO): NO